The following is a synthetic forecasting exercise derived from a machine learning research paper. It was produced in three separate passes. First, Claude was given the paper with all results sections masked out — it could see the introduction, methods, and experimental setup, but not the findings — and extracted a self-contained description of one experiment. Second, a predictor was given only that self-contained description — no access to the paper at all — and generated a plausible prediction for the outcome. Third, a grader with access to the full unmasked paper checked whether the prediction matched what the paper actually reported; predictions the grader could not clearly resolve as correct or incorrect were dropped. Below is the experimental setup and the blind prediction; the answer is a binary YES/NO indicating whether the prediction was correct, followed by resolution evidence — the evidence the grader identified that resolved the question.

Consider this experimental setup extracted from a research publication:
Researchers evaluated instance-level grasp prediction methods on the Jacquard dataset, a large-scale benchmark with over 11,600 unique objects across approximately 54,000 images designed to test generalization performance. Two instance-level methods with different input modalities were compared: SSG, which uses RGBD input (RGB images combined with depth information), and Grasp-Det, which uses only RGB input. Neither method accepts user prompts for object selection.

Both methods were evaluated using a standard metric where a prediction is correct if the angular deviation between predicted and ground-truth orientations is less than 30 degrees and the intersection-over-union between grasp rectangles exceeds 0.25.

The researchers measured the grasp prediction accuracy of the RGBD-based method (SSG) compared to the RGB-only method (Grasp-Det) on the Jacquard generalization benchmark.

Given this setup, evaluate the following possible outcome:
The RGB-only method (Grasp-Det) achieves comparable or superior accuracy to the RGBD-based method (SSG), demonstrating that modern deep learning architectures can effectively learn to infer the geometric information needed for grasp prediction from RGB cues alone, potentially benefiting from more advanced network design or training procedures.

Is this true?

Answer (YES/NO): YES